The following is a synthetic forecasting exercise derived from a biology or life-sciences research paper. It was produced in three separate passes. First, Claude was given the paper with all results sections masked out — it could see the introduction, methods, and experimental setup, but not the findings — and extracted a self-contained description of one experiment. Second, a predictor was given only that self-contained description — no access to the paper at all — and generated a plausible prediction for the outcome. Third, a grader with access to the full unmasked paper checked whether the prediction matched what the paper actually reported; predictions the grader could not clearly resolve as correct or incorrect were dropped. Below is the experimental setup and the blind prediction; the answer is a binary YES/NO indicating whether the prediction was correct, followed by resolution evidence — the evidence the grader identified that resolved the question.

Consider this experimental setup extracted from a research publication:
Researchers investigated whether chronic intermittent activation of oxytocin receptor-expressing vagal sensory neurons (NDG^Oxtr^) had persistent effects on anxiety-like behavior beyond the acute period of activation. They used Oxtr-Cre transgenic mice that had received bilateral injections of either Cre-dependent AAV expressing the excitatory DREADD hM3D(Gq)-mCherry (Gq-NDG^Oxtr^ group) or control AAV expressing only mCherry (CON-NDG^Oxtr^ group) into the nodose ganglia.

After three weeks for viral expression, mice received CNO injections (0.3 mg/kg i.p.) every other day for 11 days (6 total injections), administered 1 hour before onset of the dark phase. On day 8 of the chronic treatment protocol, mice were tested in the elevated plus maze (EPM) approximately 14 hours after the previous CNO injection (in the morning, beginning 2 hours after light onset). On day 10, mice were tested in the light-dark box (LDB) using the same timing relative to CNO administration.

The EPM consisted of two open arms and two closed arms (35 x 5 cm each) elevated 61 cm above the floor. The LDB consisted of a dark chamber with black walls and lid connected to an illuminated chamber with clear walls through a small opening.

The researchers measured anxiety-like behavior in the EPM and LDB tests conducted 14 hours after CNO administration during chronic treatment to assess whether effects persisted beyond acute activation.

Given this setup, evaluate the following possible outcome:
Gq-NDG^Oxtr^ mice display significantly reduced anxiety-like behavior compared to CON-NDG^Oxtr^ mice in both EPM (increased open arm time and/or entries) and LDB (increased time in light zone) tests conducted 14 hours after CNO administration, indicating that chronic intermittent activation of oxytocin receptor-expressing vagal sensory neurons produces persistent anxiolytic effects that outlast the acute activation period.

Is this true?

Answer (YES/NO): NO